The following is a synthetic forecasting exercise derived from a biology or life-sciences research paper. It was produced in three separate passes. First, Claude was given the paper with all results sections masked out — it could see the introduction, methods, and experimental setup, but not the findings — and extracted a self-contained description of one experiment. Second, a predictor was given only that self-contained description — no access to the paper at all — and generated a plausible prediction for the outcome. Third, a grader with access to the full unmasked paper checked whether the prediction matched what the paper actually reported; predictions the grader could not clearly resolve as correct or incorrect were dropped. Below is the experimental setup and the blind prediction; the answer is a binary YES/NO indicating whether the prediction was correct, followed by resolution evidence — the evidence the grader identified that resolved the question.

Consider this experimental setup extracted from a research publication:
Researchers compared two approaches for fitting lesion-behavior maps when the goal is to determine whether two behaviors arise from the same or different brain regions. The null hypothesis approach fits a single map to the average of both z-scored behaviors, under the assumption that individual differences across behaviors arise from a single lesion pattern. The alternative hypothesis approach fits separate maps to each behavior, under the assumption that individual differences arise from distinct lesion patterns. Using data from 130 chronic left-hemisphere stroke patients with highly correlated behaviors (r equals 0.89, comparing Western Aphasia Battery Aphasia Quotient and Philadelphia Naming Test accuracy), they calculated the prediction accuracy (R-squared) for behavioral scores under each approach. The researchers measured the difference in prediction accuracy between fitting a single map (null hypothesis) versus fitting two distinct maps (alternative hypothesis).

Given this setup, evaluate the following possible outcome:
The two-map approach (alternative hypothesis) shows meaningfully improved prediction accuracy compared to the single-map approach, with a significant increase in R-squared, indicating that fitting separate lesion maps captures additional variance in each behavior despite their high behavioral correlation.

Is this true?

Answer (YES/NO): NO